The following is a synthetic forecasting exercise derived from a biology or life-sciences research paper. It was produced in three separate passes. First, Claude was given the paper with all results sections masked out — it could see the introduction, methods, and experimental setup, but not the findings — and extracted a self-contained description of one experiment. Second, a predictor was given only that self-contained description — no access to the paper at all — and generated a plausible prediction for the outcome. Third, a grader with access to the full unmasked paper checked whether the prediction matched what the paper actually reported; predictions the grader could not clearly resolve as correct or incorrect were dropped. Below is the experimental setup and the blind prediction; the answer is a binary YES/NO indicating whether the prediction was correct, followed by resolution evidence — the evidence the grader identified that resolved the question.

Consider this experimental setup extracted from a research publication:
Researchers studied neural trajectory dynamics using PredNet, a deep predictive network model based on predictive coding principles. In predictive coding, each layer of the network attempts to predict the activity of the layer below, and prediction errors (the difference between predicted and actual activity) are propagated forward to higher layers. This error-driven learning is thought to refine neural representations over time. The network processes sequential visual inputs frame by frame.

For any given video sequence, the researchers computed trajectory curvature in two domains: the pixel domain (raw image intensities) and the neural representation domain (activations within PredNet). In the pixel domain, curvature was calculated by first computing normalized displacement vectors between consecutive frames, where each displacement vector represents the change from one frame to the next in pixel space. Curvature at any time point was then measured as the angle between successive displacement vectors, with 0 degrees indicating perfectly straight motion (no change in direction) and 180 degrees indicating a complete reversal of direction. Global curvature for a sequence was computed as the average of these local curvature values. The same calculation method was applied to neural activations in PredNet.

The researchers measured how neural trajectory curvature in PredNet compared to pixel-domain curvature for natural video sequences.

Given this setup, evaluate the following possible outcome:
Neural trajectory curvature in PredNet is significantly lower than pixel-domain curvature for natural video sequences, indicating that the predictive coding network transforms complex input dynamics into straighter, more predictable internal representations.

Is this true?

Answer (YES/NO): YES